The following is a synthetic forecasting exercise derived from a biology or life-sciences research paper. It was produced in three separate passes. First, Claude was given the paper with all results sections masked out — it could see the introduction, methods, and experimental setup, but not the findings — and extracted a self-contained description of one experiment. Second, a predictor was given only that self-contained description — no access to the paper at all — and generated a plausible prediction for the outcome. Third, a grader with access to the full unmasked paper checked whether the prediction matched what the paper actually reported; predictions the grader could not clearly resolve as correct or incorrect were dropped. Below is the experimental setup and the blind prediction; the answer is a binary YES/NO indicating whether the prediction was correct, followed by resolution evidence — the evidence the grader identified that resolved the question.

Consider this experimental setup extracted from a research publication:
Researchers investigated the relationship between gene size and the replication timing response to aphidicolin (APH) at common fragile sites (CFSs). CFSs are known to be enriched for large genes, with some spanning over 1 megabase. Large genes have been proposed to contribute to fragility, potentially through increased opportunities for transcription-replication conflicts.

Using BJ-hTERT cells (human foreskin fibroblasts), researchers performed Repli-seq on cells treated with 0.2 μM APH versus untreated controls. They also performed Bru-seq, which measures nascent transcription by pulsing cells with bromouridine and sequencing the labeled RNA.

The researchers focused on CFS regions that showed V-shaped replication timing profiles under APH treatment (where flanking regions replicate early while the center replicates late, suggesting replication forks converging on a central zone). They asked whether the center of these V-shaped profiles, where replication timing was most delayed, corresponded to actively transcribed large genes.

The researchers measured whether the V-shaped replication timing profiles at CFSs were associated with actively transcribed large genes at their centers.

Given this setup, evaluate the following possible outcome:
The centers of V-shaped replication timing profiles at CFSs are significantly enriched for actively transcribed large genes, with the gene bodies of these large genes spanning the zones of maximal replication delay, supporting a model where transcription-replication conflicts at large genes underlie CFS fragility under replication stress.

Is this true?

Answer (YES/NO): YES